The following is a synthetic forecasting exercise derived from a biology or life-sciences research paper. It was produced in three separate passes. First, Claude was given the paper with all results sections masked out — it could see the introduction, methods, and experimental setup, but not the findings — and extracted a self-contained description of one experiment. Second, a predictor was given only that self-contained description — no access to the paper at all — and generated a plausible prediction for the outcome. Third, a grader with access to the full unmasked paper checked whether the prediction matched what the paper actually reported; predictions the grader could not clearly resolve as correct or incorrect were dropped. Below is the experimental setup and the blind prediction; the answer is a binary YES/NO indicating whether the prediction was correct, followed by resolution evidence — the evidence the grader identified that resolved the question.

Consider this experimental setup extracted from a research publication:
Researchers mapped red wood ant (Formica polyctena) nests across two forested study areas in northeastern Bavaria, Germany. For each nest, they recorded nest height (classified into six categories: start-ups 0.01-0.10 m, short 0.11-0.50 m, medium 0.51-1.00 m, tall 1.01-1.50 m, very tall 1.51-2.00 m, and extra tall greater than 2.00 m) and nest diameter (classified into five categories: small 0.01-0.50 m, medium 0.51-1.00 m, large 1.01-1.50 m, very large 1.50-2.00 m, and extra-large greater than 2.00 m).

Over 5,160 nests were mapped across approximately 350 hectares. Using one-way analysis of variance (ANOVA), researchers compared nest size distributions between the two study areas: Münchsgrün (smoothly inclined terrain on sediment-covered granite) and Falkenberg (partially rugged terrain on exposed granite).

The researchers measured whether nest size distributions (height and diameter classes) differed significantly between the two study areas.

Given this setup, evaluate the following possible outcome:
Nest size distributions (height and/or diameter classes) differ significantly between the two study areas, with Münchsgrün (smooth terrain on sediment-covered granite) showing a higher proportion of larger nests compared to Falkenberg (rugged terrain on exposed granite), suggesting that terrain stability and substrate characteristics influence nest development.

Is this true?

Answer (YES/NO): NO